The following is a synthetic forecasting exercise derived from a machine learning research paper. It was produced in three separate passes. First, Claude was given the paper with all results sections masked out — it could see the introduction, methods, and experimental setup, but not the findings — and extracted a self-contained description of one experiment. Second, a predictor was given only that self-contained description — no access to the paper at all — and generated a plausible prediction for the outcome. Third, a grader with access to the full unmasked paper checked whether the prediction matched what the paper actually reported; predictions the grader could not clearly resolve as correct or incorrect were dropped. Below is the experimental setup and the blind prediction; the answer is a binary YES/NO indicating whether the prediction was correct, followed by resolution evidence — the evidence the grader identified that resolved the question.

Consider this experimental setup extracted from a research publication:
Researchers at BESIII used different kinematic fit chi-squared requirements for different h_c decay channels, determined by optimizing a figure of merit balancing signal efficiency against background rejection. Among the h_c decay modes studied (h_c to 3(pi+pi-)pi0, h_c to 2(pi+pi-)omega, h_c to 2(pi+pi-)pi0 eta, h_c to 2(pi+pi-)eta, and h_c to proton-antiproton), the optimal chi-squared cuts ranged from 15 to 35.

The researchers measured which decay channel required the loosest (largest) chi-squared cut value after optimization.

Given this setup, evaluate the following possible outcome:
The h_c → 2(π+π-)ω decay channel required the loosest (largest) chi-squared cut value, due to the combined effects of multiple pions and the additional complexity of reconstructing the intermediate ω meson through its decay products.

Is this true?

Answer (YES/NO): NO